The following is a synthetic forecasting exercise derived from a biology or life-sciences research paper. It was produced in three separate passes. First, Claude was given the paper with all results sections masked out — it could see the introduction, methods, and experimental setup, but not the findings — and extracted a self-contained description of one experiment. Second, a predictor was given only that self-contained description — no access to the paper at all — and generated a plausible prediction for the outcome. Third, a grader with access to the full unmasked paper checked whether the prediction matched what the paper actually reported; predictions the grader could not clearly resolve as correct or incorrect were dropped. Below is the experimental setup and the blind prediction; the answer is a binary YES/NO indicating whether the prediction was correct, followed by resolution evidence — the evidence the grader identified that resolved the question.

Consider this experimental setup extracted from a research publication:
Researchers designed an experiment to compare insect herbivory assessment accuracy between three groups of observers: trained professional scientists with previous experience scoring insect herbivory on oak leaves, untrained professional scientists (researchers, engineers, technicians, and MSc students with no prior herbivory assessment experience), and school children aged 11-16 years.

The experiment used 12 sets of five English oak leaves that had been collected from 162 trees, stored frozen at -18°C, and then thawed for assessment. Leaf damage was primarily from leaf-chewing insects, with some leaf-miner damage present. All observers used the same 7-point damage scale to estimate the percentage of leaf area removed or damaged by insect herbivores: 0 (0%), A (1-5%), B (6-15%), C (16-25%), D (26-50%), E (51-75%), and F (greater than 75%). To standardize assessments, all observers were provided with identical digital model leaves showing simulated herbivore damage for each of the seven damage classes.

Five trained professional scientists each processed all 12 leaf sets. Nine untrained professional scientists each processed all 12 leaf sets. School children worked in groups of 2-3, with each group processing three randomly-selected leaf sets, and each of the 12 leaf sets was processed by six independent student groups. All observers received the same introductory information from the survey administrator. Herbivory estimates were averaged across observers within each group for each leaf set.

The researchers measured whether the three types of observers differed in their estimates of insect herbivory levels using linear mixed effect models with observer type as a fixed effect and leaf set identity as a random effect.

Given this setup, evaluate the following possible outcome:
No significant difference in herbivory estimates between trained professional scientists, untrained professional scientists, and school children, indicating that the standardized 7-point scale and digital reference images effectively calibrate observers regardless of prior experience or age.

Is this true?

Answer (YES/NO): NO